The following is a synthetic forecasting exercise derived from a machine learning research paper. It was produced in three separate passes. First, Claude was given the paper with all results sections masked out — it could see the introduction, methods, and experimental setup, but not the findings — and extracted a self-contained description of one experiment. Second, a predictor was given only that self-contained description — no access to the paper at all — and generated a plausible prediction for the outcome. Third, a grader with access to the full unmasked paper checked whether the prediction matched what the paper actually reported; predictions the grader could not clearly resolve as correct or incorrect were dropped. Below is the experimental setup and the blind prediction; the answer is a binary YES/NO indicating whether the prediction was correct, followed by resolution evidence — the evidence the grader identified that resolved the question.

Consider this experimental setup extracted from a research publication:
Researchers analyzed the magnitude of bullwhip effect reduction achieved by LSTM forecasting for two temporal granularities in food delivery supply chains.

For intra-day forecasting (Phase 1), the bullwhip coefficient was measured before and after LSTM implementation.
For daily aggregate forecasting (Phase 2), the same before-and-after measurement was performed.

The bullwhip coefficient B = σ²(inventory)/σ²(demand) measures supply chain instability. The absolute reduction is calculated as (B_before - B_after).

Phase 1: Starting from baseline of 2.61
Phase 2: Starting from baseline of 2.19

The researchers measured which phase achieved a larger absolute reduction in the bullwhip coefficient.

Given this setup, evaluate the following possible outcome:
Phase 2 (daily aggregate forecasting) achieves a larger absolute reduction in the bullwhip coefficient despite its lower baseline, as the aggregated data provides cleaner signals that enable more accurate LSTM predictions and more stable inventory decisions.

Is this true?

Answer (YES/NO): NO